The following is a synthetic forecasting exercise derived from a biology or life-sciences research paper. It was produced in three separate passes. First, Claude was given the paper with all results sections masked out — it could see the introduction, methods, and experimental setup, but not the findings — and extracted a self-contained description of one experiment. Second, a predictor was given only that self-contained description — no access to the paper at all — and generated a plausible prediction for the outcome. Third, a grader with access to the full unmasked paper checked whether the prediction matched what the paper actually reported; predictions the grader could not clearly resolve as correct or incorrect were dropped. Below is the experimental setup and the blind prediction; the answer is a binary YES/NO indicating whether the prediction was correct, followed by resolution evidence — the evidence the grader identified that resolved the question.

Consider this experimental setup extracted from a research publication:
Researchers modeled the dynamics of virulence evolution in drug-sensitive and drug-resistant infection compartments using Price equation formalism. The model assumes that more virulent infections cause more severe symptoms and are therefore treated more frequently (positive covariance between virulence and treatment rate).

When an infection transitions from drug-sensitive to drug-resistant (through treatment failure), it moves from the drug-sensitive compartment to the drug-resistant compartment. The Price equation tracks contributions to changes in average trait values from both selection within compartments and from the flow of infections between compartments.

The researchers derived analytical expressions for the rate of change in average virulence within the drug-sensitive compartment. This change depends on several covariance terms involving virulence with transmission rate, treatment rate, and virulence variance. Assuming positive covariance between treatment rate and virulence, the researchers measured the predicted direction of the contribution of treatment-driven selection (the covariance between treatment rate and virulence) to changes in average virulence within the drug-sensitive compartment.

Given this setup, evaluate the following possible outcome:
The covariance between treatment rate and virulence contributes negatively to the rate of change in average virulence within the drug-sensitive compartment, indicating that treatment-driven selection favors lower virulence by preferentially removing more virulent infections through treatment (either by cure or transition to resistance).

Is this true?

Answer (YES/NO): YES